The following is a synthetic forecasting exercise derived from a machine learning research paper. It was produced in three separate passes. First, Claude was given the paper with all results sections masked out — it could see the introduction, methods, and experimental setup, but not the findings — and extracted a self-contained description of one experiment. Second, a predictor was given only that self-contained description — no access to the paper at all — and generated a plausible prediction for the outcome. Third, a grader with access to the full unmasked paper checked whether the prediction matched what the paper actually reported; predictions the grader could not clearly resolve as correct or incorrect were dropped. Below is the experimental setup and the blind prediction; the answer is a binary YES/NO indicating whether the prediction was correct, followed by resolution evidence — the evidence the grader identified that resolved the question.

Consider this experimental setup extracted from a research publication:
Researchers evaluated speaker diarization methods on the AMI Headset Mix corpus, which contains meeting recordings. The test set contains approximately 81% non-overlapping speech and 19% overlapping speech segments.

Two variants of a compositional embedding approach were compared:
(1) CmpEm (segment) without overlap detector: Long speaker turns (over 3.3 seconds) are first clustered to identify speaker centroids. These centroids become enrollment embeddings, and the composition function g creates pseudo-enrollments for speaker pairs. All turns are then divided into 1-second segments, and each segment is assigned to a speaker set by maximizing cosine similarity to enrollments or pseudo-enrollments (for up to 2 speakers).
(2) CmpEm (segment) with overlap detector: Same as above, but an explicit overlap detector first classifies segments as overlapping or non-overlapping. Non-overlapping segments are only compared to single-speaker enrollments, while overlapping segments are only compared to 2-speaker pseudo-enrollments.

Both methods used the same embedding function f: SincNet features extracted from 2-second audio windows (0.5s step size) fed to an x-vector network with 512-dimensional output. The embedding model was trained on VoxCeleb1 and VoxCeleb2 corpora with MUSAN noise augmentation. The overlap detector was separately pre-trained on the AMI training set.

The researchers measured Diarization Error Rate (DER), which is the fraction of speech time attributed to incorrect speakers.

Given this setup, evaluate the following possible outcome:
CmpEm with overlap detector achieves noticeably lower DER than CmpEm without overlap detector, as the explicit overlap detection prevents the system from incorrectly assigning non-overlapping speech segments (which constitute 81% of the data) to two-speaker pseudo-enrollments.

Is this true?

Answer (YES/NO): YES